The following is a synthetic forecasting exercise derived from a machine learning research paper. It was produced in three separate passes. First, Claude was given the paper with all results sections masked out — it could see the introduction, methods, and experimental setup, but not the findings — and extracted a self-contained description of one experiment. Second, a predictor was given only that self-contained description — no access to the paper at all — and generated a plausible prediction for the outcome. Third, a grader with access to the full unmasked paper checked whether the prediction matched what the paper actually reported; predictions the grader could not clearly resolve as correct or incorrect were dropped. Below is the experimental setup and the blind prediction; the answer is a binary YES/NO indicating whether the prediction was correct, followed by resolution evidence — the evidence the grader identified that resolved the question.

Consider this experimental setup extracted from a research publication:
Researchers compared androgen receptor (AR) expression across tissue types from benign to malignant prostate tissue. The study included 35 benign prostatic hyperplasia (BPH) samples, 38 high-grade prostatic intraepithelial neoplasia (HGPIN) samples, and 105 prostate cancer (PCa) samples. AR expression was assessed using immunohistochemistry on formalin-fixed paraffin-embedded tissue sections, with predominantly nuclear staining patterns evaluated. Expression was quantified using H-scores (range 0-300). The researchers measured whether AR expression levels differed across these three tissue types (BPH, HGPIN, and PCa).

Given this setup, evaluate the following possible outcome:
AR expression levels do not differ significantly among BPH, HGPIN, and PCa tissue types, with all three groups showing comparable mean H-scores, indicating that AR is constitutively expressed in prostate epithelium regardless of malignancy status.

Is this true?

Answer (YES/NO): NO